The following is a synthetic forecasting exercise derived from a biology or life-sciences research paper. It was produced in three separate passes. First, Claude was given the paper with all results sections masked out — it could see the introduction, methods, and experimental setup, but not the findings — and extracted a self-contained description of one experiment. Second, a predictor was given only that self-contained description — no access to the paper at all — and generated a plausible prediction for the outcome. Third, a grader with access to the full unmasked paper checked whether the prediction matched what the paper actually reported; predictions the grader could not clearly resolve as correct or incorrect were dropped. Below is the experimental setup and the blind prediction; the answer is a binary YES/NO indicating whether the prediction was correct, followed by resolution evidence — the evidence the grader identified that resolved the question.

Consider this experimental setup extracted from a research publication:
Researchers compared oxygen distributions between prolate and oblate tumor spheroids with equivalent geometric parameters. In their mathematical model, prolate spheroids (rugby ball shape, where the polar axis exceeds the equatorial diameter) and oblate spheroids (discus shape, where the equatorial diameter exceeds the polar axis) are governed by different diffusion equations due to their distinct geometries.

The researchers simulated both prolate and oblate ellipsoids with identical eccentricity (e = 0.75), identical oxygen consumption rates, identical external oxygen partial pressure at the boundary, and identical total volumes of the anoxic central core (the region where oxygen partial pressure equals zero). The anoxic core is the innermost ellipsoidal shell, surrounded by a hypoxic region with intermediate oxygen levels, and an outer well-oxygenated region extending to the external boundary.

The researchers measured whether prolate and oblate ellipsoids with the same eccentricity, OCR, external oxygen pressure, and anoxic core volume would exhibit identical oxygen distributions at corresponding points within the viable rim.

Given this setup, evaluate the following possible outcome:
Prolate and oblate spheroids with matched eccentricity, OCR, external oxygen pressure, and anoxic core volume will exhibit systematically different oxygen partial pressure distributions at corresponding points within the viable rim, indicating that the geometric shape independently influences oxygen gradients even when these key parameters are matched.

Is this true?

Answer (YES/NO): YES